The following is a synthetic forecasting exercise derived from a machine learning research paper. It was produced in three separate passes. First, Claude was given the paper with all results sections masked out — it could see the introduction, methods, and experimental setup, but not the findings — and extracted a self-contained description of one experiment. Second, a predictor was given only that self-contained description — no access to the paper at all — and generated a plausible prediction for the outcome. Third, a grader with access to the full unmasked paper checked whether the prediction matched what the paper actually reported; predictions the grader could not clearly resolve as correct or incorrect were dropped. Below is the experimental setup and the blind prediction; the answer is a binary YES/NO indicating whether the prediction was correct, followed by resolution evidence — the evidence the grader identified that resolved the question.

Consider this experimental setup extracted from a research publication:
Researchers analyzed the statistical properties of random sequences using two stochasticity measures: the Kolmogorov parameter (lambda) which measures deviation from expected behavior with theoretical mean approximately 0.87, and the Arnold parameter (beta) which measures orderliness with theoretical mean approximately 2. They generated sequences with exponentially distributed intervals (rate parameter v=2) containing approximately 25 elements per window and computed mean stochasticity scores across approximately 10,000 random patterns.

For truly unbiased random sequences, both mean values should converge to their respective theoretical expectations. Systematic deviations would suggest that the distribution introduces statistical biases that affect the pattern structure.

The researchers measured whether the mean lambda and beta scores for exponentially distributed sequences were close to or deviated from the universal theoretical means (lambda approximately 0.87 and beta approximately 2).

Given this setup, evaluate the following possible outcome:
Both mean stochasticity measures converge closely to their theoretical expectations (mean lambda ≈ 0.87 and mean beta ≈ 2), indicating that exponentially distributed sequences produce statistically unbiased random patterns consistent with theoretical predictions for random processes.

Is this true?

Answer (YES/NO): YES